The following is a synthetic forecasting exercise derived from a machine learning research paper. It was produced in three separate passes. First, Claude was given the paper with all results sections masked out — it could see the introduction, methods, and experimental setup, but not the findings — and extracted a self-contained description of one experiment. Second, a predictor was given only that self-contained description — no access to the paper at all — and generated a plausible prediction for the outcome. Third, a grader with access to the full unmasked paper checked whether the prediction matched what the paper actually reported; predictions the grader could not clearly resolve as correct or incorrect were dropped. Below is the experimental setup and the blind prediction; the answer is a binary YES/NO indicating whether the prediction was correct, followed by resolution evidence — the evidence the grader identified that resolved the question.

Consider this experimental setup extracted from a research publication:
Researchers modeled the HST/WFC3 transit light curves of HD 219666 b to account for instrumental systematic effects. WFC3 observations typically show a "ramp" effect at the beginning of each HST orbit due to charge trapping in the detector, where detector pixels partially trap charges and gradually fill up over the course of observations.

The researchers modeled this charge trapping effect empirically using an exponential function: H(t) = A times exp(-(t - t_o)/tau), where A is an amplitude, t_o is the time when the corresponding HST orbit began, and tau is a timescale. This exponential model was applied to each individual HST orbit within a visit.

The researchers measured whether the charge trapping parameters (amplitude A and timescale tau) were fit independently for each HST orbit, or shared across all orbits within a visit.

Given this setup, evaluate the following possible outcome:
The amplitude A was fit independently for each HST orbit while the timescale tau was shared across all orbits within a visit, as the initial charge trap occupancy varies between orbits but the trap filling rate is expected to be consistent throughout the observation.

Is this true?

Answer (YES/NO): NO